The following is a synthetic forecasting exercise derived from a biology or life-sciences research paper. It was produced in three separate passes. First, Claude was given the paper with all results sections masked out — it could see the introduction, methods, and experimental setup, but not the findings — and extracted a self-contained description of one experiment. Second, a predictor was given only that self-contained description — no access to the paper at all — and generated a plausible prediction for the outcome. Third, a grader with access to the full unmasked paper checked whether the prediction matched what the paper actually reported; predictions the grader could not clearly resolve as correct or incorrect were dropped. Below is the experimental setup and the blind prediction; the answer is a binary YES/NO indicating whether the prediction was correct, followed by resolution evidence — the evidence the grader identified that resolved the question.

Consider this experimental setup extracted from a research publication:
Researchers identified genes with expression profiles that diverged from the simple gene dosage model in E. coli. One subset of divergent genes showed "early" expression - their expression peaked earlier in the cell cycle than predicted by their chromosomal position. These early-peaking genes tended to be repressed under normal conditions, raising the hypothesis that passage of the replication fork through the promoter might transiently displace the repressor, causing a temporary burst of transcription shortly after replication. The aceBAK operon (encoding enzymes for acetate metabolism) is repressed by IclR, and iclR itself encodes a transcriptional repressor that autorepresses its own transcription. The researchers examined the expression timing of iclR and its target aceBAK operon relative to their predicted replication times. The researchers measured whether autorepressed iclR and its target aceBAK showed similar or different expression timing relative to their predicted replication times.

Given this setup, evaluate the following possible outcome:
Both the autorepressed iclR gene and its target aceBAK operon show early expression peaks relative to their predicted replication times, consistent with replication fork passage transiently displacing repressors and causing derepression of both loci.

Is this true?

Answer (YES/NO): NO